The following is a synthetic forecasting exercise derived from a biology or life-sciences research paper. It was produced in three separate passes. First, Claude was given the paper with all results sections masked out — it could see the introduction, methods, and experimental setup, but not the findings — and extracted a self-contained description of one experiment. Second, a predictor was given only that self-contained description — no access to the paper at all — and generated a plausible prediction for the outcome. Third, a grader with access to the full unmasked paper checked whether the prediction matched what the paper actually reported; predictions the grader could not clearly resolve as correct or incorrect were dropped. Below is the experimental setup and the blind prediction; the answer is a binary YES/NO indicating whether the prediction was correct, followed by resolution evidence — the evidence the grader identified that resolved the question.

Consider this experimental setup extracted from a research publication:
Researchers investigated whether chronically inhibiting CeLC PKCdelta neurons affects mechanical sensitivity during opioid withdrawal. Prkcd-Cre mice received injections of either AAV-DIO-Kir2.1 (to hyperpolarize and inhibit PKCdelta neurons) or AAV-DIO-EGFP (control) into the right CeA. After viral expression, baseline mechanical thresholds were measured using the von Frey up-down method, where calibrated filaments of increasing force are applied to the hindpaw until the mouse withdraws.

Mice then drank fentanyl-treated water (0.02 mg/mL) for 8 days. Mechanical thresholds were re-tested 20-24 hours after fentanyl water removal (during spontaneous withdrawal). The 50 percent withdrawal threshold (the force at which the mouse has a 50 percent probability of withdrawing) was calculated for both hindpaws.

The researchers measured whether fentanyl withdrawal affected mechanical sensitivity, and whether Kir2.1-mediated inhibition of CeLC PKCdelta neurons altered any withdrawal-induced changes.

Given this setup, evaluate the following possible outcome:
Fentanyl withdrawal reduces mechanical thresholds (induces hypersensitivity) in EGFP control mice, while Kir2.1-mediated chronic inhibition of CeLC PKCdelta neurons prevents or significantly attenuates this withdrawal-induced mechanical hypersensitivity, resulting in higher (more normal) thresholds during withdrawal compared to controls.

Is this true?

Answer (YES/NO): NO